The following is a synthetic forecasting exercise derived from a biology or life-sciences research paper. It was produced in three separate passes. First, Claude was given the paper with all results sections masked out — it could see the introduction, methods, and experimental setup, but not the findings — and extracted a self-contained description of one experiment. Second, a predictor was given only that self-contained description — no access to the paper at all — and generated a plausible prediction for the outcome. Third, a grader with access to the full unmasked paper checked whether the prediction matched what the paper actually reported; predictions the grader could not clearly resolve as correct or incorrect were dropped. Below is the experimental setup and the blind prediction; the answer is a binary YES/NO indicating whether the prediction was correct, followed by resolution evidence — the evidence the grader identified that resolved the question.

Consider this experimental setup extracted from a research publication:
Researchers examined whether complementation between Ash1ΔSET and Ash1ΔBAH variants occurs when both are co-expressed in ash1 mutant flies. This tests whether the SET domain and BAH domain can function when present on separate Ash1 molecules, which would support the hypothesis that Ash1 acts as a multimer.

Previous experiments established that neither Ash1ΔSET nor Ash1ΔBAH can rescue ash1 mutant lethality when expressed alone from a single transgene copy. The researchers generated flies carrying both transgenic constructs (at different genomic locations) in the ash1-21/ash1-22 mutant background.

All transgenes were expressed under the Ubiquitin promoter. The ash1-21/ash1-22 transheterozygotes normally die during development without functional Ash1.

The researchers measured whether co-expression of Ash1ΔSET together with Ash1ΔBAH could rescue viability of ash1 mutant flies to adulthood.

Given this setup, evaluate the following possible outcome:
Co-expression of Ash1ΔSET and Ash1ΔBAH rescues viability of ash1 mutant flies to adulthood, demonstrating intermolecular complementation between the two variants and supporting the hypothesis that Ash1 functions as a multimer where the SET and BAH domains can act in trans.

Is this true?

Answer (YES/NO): YES